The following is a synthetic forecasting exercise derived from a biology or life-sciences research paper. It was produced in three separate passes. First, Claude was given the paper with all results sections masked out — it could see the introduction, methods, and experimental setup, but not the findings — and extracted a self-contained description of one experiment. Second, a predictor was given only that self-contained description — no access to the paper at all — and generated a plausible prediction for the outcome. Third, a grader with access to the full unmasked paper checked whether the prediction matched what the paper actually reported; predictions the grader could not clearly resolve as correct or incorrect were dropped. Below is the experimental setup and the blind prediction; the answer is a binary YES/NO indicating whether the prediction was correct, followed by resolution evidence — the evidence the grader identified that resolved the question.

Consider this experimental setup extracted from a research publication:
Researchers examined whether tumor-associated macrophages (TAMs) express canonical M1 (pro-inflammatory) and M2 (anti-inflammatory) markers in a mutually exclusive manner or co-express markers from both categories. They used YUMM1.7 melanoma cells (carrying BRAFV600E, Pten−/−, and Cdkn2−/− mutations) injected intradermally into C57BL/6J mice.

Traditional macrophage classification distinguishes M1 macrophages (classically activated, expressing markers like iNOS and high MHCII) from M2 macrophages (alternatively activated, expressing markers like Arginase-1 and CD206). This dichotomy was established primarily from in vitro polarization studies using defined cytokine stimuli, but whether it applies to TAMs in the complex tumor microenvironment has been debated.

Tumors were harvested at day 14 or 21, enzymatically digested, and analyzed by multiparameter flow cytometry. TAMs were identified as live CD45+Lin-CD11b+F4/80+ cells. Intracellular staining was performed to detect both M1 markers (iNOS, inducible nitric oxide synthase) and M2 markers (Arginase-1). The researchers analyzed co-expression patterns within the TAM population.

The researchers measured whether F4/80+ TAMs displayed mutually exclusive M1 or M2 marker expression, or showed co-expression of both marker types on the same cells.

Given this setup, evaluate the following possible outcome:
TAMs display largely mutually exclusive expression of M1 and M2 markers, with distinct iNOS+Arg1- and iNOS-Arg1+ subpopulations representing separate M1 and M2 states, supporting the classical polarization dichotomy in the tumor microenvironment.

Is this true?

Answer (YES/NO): NO